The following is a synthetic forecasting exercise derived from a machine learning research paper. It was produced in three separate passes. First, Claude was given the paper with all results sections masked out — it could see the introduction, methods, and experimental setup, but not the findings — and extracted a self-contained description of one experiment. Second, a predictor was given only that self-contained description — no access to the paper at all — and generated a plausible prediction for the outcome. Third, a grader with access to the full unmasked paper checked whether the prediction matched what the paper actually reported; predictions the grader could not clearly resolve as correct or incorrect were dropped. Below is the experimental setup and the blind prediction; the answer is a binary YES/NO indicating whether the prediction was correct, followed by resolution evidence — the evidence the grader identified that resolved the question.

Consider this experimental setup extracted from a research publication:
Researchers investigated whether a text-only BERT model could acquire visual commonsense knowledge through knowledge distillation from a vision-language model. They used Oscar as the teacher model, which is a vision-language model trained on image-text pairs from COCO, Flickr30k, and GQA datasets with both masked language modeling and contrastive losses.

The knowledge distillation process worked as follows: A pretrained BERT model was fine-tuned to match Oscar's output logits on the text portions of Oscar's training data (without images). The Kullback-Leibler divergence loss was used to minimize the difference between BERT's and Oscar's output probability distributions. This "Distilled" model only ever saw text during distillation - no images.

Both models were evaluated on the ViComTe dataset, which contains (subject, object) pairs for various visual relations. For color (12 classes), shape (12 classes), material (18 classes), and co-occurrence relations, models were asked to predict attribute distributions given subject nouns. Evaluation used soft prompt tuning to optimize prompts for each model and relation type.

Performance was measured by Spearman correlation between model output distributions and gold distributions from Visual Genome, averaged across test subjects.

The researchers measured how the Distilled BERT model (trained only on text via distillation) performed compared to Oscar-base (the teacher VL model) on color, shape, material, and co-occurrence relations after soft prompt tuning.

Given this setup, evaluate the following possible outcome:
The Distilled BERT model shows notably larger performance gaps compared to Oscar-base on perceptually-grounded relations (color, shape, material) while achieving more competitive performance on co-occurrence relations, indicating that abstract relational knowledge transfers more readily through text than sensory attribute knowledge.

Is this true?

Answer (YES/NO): NO